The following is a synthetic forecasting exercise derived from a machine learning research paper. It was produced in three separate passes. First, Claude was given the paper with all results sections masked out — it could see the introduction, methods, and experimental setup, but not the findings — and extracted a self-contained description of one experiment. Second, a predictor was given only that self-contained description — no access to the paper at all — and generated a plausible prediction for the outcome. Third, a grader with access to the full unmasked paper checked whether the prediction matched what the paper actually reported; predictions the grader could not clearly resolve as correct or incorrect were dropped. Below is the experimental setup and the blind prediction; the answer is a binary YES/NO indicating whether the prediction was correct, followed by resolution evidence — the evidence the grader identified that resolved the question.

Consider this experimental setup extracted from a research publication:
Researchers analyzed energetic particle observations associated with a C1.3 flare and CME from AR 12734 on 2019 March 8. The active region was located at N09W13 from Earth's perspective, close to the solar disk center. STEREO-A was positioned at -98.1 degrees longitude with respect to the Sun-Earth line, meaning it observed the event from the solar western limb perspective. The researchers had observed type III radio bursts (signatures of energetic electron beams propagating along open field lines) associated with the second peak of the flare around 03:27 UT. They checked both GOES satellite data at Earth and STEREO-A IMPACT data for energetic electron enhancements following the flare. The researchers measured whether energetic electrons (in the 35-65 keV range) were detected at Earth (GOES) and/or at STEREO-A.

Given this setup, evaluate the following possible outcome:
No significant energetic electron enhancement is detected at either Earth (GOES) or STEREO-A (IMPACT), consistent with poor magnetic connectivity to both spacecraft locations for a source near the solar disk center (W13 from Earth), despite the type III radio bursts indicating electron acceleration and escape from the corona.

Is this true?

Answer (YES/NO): NO